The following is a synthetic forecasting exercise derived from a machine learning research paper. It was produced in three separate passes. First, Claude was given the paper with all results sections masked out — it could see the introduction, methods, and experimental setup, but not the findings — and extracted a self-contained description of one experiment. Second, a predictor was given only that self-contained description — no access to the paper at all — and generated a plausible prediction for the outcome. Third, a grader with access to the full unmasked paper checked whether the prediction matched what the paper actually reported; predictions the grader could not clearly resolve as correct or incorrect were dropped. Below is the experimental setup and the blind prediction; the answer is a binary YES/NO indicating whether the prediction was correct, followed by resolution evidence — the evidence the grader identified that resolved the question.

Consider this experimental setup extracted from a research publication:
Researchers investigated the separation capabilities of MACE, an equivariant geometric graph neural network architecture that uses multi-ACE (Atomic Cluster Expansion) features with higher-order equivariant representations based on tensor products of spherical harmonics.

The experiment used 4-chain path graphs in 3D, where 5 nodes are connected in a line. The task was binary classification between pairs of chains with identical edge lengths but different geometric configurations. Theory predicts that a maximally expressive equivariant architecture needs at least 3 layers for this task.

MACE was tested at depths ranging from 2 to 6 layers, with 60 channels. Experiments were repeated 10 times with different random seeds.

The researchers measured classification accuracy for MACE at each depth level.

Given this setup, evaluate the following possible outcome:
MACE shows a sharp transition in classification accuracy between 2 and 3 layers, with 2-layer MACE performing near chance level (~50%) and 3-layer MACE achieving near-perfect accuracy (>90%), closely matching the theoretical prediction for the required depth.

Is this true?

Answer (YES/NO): NO